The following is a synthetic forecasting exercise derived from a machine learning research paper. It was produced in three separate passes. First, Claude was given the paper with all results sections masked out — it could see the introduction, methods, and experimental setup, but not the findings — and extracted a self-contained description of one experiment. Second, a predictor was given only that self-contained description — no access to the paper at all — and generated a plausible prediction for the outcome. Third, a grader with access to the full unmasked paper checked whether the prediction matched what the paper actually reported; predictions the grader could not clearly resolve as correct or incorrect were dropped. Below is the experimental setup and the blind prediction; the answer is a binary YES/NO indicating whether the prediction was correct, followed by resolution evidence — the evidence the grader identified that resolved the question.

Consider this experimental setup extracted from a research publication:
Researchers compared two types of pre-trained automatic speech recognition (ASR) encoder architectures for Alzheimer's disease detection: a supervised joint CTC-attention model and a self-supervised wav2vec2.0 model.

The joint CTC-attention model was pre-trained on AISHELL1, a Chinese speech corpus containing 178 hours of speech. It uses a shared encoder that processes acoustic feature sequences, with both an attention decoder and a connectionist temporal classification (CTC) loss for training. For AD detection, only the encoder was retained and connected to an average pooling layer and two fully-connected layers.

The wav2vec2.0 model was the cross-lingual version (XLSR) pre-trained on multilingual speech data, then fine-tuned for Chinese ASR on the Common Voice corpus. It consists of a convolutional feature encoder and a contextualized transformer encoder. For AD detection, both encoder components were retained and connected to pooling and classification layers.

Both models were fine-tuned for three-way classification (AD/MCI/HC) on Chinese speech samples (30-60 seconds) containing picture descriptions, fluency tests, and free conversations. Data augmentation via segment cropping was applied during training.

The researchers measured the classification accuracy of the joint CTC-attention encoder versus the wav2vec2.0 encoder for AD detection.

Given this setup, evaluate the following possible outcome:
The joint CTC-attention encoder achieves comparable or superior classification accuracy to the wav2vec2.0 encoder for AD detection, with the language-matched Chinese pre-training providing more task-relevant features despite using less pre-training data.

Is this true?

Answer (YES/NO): NO